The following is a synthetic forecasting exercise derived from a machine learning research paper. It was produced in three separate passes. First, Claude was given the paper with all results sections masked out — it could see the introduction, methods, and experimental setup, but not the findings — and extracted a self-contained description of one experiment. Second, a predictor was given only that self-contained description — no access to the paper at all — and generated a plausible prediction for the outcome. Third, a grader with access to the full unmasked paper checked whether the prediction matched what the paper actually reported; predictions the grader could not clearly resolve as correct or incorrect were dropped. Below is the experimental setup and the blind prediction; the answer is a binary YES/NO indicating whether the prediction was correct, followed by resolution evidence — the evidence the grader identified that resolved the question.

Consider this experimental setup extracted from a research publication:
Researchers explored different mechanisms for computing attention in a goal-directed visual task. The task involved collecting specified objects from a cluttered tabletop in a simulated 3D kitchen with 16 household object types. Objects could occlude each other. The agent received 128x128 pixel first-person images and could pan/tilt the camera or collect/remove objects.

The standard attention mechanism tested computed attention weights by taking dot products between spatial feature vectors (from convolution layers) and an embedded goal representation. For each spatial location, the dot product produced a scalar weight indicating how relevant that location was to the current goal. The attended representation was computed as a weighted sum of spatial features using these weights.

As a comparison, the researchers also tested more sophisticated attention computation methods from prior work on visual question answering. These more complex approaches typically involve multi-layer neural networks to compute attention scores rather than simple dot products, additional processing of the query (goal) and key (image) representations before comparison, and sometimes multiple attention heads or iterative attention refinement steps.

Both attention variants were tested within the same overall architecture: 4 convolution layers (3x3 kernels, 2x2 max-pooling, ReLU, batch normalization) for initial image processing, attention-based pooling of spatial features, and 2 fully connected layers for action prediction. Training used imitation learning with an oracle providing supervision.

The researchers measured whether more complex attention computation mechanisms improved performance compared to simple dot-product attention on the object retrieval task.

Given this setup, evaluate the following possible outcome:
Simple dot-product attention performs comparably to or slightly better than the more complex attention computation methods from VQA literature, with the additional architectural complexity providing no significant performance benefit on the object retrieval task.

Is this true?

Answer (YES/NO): YES